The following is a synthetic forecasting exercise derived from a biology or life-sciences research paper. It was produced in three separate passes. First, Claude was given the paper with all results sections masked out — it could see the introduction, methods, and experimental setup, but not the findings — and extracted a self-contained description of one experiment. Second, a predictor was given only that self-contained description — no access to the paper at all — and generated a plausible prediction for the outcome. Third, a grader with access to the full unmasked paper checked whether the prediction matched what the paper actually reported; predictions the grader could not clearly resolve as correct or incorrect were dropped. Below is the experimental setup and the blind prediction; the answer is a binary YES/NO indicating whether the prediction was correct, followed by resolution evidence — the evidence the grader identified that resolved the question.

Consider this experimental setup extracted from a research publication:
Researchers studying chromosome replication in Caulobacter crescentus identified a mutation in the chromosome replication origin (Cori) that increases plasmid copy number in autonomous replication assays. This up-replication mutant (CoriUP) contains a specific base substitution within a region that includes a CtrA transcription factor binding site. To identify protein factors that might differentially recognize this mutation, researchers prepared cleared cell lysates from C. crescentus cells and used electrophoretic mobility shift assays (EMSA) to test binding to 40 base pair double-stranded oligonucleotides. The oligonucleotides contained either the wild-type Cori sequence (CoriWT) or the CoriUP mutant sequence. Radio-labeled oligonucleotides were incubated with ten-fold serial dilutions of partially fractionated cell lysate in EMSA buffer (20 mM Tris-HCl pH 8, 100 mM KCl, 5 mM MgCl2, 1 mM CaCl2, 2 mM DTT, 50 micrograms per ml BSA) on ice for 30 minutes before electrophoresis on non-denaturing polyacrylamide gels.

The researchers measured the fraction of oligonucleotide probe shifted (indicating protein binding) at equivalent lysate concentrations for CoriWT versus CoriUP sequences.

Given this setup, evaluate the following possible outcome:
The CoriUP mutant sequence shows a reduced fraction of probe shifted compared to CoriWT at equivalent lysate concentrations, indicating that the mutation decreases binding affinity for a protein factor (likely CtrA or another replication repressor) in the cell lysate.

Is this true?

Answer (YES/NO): NO